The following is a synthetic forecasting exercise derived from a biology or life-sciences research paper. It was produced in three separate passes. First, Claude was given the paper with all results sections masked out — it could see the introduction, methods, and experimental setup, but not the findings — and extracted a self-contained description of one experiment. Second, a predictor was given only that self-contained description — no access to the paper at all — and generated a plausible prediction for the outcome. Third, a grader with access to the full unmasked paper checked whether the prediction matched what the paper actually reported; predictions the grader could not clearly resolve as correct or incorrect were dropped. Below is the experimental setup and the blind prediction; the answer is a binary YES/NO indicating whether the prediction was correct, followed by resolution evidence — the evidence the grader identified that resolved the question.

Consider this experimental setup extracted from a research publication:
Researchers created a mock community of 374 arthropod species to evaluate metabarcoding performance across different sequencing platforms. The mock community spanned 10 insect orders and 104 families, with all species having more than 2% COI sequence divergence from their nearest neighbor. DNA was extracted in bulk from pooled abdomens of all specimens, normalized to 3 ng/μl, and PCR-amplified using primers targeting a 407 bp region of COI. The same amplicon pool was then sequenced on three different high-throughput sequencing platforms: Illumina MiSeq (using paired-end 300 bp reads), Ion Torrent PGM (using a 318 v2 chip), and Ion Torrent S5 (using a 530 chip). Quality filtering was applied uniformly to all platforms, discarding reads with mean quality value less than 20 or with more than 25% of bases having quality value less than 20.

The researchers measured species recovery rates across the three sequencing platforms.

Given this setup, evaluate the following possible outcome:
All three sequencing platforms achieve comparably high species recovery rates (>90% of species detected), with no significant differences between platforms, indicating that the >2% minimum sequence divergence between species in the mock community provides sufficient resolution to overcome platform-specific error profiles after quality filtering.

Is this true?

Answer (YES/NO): YES